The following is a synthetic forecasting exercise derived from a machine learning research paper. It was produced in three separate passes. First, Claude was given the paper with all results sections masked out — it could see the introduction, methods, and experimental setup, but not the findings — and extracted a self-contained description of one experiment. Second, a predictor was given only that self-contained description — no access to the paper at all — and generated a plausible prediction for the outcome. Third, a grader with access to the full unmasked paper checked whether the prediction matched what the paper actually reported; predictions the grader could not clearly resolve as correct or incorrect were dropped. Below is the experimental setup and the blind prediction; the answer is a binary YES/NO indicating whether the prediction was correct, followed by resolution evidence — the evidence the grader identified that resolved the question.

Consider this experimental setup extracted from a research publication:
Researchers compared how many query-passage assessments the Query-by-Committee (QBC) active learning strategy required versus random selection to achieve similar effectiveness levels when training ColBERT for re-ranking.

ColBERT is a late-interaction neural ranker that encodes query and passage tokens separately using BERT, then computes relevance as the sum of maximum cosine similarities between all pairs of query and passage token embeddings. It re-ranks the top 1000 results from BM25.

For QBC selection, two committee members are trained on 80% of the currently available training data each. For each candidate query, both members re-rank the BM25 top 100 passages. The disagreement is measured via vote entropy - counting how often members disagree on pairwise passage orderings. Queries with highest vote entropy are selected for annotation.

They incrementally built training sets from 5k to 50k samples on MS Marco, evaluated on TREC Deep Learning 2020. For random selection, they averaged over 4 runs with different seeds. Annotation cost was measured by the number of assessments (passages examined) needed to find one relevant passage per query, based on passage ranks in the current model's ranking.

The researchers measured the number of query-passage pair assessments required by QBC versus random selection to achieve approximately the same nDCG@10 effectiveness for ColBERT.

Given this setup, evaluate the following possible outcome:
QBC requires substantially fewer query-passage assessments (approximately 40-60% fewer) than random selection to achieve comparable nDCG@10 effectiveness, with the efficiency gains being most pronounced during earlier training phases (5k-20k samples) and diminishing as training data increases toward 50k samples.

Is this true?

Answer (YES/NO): NO